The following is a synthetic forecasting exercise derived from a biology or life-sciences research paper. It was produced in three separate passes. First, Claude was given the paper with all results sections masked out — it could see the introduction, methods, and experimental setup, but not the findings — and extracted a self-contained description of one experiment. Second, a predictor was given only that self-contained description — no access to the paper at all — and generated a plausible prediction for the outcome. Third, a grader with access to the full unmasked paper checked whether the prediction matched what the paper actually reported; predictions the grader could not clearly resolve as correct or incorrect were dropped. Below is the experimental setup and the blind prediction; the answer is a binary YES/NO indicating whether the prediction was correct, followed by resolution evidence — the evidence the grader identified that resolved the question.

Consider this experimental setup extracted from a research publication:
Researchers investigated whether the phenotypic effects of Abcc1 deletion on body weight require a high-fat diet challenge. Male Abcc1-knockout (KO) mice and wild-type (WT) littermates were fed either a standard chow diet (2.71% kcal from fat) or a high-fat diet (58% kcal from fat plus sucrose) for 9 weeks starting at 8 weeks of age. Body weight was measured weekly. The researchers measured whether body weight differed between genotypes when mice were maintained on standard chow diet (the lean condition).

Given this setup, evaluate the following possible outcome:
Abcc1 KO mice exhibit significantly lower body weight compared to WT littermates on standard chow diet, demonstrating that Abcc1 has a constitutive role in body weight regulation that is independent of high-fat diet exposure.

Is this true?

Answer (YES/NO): NO